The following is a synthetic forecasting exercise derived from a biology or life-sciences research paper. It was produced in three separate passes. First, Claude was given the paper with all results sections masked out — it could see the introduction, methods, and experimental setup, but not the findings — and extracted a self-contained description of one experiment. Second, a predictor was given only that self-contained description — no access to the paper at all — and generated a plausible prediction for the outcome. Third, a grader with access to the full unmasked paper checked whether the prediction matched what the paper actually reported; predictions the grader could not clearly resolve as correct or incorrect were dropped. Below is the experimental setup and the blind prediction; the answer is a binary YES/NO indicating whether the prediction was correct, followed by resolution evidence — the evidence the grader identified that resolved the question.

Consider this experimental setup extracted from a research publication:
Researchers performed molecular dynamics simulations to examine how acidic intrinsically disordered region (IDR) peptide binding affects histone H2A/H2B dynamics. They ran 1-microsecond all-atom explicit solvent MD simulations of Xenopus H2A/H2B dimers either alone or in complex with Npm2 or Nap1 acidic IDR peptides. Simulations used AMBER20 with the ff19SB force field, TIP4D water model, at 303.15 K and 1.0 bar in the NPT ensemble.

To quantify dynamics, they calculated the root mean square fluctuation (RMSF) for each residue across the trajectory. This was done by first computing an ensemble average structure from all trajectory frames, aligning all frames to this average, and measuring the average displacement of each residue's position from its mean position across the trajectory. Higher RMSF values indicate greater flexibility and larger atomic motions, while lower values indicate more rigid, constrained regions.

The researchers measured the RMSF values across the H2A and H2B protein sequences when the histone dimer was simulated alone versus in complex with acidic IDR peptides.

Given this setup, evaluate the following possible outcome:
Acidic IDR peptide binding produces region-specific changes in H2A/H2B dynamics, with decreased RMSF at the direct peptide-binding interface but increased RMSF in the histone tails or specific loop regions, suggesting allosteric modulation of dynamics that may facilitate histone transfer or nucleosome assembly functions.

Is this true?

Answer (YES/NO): NO